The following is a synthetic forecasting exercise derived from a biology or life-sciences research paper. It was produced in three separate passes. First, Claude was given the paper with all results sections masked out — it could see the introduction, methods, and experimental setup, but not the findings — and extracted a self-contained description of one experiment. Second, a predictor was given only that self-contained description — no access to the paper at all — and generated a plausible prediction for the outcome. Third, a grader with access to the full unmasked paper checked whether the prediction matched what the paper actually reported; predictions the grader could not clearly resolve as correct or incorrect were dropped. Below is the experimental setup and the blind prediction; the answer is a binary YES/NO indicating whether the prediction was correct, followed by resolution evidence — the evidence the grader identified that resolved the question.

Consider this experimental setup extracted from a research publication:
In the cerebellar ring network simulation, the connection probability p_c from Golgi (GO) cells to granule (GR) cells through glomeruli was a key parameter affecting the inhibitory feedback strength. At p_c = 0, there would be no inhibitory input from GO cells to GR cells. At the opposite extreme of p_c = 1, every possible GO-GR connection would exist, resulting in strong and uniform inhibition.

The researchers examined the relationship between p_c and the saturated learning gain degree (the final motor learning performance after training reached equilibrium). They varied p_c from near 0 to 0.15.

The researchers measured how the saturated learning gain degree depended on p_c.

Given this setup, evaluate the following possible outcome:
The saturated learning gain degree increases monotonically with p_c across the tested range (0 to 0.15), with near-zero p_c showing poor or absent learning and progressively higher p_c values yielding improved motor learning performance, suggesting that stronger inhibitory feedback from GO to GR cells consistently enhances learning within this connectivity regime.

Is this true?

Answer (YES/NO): NO